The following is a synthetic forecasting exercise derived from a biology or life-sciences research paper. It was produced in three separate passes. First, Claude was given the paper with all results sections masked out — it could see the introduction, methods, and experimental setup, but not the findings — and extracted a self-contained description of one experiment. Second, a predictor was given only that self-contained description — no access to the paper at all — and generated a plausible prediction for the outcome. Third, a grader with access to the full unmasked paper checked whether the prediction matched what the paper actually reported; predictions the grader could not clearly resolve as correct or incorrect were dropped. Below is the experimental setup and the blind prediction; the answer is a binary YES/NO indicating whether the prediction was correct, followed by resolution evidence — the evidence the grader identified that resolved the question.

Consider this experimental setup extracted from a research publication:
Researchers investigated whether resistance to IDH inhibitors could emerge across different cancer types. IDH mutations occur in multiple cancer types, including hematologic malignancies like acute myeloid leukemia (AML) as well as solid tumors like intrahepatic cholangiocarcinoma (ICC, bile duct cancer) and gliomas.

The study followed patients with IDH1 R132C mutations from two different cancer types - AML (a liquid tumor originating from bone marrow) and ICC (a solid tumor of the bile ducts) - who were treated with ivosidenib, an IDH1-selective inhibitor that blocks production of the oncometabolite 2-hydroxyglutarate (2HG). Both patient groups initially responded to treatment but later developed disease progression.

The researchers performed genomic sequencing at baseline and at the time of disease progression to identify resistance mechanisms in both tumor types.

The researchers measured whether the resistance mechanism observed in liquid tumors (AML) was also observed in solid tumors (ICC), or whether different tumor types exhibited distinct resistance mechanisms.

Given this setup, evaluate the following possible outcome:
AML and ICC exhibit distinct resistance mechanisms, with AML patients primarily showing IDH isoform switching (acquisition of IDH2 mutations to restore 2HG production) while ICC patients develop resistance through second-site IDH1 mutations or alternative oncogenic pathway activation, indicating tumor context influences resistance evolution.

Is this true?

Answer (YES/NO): NO